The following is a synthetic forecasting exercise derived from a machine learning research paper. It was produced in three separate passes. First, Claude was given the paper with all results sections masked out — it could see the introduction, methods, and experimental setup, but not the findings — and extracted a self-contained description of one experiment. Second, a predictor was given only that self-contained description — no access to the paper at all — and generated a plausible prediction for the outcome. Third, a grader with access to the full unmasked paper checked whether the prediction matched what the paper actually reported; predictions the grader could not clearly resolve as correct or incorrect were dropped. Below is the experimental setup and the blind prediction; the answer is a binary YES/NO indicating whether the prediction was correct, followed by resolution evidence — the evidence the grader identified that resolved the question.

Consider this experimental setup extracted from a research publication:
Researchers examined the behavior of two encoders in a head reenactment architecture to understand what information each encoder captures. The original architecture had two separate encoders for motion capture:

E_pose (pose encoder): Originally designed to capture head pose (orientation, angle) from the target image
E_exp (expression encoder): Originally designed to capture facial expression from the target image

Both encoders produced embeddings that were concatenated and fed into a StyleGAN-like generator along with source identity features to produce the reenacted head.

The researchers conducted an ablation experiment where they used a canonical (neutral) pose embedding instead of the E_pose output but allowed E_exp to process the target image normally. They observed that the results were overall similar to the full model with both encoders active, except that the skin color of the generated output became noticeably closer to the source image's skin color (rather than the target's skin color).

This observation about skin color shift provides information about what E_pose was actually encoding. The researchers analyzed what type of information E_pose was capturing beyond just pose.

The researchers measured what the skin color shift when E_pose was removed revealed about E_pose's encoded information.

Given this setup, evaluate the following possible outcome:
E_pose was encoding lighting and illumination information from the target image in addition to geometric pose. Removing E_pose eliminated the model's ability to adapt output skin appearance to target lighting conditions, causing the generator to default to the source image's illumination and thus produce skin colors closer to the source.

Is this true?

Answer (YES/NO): NO